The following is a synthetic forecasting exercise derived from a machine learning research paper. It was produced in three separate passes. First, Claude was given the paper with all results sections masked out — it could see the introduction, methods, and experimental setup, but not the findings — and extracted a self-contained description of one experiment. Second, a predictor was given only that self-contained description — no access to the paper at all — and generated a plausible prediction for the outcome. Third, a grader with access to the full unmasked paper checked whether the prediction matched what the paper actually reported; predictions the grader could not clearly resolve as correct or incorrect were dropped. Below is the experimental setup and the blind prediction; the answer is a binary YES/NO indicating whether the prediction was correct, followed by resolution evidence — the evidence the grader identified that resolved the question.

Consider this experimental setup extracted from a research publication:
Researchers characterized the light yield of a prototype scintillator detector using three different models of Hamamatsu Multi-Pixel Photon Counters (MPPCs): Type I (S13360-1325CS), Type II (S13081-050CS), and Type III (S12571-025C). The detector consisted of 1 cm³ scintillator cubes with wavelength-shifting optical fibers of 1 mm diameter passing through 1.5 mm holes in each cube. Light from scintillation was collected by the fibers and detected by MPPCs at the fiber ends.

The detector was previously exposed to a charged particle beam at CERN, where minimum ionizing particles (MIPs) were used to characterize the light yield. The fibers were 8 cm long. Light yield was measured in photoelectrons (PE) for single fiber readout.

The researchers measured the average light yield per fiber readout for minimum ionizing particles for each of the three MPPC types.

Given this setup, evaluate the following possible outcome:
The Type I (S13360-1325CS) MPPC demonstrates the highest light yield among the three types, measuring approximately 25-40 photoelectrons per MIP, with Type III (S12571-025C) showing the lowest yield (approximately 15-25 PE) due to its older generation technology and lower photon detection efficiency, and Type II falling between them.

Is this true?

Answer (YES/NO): NO